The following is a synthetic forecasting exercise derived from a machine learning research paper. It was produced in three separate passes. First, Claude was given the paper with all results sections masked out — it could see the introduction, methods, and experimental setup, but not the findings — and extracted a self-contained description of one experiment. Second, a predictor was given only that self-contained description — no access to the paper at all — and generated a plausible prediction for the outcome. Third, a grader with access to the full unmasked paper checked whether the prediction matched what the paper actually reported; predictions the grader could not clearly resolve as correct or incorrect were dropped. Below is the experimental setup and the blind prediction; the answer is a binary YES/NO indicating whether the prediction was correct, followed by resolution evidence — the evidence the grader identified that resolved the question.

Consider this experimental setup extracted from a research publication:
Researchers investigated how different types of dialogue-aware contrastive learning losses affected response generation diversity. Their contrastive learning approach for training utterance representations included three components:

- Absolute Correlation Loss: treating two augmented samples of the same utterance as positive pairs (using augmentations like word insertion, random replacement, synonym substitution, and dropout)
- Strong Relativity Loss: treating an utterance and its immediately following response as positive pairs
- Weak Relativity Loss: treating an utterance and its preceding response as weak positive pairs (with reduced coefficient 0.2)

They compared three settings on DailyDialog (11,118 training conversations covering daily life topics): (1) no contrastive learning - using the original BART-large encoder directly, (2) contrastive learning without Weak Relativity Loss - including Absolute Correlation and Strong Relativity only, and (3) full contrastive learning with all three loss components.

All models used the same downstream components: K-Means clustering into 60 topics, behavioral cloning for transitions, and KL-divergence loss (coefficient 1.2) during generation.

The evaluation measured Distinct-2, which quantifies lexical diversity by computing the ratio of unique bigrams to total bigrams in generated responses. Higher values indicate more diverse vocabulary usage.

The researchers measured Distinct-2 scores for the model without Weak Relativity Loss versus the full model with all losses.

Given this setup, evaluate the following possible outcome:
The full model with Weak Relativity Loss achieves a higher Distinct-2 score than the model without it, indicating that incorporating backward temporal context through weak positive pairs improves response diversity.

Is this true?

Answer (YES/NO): YES